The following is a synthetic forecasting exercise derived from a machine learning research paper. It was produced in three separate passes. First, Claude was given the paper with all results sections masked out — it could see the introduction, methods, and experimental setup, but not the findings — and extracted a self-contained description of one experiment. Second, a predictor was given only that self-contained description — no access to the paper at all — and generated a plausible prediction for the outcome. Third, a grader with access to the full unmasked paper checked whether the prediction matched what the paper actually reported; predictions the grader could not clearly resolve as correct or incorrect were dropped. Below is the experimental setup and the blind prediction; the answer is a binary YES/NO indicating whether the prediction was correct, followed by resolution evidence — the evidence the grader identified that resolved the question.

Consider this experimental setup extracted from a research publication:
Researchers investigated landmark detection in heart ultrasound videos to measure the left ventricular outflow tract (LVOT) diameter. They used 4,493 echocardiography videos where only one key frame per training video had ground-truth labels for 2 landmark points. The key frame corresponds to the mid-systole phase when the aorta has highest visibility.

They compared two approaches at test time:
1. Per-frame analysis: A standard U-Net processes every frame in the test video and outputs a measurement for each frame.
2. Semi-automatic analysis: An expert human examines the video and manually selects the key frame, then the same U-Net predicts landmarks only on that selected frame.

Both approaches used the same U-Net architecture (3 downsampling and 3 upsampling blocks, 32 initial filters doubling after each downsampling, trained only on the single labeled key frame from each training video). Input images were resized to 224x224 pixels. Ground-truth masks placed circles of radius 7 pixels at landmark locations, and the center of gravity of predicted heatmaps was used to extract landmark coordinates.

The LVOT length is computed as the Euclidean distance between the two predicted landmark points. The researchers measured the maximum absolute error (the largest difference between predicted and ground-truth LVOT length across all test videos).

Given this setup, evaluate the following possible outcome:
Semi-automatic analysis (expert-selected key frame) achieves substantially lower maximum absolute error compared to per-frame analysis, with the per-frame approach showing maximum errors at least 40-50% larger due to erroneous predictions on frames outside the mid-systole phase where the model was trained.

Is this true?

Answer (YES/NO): YES